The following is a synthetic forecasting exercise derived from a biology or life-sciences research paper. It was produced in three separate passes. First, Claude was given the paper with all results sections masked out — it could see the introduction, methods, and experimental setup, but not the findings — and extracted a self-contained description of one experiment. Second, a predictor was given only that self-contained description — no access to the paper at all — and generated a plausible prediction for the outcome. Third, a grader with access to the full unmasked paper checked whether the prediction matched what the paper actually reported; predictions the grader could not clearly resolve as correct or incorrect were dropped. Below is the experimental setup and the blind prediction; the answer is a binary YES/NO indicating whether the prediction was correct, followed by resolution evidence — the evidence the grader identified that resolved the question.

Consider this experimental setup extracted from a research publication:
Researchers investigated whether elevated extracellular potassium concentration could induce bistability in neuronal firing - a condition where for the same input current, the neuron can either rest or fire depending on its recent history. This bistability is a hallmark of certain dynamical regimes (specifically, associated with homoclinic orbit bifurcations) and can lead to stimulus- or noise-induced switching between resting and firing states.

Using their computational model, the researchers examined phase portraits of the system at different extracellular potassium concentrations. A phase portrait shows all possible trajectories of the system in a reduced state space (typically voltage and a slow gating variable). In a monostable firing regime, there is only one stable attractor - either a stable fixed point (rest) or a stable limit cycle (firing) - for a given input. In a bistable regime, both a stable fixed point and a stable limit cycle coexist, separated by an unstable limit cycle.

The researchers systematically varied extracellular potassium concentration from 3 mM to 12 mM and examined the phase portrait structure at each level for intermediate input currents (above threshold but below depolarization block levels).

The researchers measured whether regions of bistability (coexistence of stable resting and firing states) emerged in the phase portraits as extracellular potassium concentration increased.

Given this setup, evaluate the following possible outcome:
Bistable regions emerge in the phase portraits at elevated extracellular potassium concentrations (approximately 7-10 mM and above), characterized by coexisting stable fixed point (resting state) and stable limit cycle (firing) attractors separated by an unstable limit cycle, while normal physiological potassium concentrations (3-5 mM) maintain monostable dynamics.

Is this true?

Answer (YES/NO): NO